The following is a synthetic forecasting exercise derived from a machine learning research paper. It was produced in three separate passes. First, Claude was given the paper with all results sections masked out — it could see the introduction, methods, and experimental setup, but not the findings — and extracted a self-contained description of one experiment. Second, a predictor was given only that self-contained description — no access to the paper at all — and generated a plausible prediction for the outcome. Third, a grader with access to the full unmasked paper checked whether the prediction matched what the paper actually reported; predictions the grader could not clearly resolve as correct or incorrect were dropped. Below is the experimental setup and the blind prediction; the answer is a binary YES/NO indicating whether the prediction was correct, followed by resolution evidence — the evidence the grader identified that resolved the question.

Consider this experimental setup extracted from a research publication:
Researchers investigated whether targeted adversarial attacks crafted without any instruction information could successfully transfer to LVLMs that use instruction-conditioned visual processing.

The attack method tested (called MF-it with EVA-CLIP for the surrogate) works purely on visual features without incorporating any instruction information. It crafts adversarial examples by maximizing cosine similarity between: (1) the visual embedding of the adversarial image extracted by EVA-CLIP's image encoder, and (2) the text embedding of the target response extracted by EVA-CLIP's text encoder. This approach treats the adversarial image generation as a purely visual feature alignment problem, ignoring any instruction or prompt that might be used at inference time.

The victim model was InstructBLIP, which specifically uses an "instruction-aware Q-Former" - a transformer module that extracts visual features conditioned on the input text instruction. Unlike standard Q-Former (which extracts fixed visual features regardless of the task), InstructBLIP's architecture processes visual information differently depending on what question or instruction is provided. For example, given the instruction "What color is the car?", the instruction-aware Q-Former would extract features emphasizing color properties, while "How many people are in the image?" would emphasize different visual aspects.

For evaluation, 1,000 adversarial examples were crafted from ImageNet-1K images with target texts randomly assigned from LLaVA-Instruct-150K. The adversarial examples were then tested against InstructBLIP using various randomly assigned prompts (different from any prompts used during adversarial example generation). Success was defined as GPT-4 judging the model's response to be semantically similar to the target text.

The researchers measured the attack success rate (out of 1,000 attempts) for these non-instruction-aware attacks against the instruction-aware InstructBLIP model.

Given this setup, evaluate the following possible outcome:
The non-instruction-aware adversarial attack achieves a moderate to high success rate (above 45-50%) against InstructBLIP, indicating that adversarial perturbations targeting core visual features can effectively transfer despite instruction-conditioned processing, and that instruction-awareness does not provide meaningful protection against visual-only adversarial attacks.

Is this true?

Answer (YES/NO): NO